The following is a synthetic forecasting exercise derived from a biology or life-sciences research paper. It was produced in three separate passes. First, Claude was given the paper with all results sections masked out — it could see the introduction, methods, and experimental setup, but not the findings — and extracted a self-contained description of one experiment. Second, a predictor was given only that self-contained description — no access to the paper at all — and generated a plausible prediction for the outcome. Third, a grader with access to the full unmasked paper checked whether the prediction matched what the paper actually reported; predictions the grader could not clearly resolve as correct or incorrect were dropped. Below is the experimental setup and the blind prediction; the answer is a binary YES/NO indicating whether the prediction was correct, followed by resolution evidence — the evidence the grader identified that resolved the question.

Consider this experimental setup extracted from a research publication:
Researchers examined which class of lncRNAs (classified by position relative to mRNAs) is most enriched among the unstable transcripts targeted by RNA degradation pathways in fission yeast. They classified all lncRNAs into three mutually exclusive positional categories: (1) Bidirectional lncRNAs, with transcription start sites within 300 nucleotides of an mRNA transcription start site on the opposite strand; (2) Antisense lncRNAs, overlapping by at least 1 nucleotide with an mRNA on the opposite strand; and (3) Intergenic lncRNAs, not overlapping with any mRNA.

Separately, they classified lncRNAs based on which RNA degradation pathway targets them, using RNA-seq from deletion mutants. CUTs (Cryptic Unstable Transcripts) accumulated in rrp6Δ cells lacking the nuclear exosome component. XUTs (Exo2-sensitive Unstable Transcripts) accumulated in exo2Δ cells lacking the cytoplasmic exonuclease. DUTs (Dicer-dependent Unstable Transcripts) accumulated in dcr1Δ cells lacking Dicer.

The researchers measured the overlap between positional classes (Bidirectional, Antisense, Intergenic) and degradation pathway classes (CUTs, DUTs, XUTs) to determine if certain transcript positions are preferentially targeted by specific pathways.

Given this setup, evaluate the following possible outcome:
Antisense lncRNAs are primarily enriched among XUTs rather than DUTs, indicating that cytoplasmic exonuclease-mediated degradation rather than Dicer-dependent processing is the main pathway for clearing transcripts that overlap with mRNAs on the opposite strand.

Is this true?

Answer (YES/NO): NO